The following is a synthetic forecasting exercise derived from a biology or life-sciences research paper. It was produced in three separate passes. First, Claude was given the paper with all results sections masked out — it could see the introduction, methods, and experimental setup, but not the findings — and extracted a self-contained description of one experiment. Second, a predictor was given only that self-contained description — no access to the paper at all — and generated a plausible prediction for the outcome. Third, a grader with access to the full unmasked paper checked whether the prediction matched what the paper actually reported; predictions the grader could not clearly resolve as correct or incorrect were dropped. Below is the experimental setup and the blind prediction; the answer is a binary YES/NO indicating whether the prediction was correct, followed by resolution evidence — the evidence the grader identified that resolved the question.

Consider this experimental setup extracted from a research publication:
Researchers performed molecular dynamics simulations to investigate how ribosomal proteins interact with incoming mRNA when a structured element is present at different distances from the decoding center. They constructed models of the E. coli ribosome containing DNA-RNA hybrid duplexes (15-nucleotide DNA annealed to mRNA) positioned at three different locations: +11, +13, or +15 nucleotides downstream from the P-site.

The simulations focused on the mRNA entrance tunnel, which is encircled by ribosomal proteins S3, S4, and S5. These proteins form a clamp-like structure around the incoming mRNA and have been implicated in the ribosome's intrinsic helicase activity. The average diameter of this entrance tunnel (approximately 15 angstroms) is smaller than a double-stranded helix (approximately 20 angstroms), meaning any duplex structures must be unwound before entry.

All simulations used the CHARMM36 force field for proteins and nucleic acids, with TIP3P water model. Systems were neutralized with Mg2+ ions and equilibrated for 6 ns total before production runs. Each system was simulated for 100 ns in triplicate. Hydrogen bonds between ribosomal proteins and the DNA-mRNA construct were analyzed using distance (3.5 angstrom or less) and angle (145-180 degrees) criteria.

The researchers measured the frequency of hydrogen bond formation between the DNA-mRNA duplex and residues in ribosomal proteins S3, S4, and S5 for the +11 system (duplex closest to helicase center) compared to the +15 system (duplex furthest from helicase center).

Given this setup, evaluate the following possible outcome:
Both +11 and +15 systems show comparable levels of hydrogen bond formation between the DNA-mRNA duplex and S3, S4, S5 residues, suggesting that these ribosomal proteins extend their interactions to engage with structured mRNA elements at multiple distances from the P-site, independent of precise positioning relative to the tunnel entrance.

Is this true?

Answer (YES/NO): NO